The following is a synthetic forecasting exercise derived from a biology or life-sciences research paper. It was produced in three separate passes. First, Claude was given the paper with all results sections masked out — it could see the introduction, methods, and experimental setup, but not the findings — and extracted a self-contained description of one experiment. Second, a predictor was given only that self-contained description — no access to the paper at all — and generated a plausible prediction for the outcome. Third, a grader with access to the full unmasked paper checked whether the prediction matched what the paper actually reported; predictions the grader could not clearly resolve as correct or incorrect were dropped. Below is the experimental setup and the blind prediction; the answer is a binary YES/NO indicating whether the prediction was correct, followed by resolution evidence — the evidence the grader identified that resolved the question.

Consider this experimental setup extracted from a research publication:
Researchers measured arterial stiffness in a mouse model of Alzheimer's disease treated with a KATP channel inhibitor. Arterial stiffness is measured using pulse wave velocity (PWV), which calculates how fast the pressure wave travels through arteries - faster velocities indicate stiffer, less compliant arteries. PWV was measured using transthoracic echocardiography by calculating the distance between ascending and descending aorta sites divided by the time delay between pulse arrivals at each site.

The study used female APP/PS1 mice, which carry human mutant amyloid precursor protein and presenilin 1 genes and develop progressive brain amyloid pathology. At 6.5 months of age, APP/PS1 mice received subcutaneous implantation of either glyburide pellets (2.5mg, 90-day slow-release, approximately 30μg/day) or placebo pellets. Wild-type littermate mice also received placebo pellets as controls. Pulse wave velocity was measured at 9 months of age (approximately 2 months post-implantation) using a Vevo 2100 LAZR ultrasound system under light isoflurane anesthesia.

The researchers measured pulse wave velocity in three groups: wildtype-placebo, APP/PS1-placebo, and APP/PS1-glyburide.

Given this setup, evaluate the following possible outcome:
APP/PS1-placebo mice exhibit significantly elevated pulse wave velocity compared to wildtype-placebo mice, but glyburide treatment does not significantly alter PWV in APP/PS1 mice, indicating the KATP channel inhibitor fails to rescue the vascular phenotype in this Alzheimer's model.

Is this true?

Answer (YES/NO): NO